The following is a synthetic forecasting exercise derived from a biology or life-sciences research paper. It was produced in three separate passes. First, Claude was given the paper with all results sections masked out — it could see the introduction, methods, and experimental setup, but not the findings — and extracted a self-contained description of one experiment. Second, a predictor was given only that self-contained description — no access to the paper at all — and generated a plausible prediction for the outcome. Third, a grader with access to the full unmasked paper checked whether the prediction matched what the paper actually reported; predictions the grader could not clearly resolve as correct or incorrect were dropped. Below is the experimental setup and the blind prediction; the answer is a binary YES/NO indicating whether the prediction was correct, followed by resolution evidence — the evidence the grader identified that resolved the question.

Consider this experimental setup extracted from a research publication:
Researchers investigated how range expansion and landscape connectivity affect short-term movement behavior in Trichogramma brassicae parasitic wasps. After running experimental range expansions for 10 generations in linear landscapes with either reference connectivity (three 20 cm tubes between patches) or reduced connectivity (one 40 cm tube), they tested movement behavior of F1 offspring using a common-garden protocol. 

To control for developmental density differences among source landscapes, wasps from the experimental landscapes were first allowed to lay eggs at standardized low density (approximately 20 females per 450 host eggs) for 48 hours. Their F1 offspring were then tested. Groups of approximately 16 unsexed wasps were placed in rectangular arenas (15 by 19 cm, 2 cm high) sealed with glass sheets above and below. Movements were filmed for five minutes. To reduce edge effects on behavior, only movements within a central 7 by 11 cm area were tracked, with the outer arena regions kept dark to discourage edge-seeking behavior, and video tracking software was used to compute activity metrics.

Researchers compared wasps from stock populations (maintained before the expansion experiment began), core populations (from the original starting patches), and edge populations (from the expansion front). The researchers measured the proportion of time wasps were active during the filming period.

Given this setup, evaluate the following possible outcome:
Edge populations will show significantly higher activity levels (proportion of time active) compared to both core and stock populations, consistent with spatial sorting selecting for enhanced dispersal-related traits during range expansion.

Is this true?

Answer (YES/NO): NO